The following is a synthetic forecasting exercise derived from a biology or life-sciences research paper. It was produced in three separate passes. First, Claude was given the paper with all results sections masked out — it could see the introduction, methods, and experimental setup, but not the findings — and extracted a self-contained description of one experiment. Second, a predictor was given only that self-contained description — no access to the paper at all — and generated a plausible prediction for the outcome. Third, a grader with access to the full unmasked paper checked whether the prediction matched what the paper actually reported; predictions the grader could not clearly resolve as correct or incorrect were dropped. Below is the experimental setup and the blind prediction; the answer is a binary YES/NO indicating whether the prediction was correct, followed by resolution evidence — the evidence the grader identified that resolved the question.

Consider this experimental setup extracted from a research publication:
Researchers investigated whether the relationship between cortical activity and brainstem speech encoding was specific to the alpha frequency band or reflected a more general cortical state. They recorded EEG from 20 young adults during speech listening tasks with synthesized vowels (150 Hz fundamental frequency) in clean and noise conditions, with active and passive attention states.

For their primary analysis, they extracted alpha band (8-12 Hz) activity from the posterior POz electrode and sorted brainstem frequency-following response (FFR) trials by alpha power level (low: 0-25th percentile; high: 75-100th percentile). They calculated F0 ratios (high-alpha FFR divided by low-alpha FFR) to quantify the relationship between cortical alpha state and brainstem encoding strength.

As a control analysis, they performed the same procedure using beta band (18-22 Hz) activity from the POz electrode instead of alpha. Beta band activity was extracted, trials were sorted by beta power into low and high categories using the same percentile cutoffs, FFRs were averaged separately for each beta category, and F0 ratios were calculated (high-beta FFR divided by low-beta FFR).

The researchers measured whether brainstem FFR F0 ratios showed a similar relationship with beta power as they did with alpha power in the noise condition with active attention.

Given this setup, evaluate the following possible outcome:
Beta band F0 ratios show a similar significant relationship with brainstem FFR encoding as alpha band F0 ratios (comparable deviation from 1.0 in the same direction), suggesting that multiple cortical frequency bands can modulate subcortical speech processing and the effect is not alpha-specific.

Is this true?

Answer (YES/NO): NO